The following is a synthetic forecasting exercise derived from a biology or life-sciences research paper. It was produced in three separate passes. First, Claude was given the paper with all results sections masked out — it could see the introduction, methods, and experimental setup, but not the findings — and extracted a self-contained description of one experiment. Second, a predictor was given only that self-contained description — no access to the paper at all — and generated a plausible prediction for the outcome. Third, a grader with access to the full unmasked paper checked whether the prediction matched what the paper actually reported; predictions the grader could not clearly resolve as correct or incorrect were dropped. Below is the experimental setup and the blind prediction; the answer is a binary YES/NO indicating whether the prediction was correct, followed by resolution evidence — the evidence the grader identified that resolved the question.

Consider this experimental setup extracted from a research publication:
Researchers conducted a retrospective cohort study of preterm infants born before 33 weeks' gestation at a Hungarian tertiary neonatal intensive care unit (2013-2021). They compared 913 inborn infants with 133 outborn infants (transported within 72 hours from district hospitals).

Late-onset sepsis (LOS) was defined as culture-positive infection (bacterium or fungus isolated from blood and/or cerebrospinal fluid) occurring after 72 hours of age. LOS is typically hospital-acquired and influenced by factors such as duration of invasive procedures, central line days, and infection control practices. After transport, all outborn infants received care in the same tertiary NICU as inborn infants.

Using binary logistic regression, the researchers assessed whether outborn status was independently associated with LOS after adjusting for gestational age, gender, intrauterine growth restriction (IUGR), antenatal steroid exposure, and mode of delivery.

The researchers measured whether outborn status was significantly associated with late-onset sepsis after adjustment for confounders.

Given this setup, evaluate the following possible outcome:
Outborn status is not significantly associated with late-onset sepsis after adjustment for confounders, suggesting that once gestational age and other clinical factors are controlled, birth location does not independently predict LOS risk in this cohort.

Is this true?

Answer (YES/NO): YES